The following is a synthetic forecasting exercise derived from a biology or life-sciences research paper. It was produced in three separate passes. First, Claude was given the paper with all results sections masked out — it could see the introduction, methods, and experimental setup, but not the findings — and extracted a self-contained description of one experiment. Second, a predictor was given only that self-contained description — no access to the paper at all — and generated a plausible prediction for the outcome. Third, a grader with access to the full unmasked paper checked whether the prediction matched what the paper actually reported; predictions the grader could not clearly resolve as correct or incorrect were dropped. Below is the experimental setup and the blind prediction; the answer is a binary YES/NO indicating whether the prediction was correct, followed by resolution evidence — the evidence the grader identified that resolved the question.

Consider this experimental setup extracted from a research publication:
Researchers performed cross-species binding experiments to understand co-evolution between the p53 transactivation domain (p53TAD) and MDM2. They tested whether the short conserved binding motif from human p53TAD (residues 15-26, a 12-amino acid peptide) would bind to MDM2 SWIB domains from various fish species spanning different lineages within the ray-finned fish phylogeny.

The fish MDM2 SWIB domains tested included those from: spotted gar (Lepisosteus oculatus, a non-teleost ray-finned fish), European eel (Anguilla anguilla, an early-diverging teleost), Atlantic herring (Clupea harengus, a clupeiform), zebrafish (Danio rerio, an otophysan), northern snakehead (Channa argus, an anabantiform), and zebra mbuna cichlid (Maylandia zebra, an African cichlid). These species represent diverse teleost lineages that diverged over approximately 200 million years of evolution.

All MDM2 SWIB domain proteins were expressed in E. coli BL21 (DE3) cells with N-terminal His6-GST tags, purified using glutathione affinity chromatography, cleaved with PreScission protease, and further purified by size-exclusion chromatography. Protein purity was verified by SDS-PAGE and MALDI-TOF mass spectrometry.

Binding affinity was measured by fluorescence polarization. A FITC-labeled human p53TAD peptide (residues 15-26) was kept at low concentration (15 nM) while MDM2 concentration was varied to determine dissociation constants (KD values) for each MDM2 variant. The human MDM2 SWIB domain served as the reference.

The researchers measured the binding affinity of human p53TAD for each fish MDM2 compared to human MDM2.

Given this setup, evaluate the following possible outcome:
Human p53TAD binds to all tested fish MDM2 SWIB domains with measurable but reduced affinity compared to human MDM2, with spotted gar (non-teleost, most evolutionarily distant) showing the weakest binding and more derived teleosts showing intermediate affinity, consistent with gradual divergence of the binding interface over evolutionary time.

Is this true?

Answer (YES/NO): NO